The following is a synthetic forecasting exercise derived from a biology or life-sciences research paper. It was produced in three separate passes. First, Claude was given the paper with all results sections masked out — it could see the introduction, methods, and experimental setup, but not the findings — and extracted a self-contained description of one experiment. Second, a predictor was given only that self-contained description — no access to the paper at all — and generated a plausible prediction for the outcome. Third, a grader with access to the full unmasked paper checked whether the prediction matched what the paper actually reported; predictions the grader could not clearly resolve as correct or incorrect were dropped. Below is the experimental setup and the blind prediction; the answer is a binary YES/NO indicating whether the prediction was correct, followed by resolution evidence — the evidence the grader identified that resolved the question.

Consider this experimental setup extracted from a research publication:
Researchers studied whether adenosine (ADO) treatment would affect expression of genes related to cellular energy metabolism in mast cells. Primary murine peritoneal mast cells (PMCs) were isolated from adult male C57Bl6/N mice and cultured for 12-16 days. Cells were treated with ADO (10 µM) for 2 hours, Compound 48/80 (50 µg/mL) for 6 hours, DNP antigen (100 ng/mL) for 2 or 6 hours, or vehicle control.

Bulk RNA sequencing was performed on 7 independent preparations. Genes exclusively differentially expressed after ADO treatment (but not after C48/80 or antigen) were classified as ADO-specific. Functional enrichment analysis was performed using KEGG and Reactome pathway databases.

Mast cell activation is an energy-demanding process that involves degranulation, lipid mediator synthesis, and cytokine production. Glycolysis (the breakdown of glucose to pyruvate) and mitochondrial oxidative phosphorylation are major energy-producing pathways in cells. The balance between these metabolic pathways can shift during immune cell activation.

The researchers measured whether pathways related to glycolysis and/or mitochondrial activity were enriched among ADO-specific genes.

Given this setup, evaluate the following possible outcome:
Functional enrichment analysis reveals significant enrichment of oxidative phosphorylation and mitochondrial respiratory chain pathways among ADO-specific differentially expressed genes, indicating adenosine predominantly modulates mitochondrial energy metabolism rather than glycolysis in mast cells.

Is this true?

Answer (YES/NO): NO